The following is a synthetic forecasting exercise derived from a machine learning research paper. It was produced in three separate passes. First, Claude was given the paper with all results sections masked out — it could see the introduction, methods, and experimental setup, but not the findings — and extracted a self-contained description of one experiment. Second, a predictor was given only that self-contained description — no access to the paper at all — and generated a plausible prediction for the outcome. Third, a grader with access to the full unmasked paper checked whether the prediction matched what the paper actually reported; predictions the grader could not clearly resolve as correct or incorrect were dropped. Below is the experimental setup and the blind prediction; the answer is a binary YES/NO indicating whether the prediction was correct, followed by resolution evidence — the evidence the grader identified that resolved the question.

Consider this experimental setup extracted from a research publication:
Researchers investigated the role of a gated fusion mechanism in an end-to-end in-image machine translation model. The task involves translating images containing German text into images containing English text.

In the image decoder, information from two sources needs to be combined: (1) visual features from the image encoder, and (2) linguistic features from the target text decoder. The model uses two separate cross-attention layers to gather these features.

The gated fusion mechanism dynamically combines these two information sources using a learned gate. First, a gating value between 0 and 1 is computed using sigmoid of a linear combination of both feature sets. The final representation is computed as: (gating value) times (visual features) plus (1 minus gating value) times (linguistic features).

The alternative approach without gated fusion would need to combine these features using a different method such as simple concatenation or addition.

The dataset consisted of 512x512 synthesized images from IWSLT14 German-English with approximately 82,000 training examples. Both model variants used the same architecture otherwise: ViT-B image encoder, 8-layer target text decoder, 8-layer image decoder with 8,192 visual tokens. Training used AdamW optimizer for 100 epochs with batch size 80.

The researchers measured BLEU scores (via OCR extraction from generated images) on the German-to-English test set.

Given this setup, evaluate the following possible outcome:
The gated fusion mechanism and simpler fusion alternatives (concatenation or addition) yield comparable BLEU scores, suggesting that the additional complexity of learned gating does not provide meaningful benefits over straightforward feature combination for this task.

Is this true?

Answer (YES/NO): NO